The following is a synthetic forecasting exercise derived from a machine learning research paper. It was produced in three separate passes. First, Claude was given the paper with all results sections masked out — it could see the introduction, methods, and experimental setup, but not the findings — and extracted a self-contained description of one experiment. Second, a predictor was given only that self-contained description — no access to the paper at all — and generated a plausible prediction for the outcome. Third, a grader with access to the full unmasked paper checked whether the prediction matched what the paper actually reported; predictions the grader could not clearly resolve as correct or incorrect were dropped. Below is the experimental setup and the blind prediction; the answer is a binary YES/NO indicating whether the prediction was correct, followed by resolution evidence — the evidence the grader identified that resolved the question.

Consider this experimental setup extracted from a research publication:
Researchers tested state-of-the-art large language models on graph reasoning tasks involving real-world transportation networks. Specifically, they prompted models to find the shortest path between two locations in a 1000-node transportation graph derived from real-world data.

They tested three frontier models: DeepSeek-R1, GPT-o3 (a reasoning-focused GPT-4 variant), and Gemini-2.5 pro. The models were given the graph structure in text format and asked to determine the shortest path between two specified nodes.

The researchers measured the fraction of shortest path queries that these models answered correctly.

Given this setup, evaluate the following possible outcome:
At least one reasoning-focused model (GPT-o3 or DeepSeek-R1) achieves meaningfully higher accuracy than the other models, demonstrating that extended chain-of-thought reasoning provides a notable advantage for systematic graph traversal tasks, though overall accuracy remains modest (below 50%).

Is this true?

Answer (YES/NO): NO